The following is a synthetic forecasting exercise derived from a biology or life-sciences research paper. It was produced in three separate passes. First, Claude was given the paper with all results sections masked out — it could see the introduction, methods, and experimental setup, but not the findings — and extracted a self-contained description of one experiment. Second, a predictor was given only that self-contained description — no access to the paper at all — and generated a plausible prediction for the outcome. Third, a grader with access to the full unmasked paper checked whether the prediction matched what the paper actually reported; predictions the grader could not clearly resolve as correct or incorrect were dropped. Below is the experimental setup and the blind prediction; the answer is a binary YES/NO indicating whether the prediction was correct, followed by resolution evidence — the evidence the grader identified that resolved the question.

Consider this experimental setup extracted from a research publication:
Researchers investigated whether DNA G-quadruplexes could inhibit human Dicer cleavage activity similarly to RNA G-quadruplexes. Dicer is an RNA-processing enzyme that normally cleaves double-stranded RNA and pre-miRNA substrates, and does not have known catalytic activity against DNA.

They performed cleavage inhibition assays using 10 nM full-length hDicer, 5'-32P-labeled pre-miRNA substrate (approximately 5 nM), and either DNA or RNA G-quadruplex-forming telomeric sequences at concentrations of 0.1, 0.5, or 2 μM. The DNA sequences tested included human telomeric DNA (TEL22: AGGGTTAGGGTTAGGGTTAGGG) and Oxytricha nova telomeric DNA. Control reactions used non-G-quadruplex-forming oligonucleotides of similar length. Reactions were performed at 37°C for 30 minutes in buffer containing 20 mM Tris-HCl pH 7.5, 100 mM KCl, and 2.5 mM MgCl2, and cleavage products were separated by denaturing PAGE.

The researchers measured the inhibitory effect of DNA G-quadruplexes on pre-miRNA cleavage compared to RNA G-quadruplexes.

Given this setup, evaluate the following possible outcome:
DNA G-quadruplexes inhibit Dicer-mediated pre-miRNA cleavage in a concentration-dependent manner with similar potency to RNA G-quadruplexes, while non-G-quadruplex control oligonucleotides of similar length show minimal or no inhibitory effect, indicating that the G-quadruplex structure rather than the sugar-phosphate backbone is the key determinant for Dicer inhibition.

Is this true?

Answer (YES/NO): YES